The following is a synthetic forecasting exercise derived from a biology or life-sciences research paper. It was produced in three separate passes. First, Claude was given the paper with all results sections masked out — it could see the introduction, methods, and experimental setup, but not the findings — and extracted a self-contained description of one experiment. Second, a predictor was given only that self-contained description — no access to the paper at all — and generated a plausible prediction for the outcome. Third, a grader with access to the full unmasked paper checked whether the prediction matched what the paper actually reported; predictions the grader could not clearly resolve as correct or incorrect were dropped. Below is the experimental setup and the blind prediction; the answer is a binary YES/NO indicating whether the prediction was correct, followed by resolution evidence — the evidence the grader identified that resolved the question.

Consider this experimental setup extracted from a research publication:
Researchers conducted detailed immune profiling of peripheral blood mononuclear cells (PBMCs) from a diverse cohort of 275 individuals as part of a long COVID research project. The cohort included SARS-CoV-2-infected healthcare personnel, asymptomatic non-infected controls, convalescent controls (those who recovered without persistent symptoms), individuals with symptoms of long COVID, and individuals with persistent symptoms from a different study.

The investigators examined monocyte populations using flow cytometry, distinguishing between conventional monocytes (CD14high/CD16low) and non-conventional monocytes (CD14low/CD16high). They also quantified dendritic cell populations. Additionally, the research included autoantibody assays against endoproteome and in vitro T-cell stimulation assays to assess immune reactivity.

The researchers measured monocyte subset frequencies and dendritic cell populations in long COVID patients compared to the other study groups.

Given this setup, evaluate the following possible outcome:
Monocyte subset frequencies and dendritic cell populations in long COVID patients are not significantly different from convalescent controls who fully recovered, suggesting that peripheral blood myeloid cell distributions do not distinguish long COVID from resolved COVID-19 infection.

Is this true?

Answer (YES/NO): NO